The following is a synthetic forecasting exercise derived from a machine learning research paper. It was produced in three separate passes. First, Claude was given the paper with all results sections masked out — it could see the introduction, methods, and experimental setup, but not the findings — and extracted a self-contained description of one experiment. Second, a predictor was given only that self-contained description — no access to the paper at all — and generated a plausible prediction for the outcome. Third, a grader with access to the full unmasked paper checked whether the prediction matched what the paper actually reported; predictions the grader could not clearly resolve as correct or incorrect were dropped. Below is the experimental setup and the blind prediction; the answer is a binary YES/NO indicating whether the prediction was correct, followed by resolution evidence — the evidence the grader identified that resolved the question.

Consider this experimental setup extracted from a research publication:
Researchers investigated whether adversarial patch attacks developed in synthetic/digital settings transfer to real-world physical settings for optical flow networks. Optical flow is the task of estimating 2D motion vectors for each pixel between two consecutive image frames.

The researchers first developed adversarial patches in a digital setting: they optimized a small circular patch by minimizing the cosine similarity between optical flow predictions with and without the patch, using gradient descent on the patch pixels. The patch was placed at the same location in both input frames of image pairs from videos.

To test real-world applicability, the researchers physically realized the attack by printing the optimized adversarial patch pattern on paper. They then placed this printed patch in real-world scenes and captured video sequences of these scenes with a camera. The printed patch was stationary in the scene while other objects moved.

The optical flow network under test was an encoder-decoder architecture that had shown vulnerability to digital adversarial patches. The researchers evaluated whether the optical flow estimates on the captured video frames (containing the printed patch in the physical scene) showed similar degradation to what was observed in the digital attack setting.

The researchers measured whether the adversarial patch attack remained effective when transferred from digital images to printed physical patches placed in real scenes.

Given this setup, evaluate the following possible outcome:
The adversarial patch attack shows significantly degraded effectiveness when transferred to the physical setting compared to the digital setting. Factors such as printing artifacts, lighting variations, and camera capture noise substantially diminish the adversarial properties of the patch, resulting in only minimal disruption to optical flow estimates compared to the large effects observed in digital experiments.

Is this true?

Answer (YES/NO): NO